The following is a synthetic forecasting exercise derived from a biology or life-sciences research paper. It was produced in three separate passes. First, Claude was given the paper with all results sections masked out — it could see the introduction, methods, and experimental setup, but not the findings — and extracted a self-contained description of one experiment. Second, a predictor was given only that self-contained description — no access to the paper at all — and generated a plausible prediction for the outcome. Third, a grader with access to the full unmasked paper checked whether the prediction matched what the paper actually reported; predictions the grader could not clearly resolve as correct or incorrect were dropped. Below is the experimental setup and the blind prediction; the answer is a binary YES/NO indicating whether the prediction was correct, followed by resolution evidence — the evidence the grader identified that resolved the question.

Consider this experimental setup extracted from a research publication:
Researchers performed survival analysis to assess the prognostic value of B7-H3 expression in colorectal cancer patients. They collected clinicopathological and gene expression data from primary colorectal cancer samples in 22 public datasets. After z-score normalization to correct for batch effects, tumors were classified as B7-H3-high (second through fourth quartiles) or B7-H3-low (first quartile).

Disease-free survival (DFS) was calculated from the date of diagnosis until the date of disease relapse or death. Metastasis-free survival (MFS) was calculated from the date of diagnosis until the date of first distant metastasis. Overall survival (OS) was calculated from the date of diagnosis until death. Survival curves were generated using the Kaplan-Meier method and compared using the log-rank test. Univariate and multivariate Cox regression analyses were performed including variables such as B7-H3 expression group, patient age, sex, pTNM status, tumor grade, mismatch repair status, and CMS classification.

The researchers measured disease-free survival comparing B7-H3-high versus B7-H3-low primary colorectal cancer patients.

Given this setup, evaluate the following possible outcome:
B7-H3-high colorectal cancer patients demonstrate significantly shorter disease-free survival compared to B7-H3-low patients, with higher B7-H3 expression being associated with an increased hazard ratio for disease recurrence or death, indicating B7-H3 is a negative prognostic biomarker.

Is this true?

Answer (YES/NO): YES